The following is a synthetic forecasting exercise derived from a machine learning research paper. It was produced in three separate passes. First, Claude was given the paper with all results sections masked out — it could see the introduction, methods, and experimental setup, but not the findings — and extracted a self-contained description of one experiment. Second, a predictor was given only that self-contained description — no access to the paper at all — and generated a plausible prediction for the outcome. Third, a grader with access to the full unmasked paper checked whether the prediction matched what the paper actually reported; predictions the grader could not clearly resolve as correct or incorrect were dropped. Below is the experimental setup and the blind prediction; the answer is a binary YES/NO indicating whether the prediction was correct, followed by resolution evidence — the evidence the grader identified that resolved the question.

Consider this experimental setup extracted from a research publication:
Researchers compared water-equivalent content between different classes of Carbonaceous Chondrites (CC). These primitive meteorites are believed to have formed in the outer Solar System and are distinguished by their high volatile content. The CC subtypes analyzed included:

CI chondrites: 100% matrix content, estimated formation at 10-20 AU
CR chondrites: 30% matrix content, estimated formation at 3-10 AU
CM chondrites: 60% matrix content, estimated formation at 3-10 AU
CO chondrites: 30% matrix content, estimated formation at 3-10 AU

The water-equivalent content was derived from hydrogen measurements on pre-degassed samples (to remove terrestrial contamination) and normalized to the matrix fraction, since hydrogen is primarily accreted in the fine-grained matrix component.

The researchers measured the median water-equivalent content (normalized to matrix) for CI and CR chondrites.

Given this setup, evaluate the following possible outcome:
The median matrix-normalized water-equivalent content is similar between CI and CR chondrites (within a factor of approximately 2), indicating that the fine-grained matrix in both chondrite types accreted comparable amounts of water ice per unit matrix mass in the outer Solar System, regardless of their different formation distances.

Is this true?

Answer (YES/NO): YES